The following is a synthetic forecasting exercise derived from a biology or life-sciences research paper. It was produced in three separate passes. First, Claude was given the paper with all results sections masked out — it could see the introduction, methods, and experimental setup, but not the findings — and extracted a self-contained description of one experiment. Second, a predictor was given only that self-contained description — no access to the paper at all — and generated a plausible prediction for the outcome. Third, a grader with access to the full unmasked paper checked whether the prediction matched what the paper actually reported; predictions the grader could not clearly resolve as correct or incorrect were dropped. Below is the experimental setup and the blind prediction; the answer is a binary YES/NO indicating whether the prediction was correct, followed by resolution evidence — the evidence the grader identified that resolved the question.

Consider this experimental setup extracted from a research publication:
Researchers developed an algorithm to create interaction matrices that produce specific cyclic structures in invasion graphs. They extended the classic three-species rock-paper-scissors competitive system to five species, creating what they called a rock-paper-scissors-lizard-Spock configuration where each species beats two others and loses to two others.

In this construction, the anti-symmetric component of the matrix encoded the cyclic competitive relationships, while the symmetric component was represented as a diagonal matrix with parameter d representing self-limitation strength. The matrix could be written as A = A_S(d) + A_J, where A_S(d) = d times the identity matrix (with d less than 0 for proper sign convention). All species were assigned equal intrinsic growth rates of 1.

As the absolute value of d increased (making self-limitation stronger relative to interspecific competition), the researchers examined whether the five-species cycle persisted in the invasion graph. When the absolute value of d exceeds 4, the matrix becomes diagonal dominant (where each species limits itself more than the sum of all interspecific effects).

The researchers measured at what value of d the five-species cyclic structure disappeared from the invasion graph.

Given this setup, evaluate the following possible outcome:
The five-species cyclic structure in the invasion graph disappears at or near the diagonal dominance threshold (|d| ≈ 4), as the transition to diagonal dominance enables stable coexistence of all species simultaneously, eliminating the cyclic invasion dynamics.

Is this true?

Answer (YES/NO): NO